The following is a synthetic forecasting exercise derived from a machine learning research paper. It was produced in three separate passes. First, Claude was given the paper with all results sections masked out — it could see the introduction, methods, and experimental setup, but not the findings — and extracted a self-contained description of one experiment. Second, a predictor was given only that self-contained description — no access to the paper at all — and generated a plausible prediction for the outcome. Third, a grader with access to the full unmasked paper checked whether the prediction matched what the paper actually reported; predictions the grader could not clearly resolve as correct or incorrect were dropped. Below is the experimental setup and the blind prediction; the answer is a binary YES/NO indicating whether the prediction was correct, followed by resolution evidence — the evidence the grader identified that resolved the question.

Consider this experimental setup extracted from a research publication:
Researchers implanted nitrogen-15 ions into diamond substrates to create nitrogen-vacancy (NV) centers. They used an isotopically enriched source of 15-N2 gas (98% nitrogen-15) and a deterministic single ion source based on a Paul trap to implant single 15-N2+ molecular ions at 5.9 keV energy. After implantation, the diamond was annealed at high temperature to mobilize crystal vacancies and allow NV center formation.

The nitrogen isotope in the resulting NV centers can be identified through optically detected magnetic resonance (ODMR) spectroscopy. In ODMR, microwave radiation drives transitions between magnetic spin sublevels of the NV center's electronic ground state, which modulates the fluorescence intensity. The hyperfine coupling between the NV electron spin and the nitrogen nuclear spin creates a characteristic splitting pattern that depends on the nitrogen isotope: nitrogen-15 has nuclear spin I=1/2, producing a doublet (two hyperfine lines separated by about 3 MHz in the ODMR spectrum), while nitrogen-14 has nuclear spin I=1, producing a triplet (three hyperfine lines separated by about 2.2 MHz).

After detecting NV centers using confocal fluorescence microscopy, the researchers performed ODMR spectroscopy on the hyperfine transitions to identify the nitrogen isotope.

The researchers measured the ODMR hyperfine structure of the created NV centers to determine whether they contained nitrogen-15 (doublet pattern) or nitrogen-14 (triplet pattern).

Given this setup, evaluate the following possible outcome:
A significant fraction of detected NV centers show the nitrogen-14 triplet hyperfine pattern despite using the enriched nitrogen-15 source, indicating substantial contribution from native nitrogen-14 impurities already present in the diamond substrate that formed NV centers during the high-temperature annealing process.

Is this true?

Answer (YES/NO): NO